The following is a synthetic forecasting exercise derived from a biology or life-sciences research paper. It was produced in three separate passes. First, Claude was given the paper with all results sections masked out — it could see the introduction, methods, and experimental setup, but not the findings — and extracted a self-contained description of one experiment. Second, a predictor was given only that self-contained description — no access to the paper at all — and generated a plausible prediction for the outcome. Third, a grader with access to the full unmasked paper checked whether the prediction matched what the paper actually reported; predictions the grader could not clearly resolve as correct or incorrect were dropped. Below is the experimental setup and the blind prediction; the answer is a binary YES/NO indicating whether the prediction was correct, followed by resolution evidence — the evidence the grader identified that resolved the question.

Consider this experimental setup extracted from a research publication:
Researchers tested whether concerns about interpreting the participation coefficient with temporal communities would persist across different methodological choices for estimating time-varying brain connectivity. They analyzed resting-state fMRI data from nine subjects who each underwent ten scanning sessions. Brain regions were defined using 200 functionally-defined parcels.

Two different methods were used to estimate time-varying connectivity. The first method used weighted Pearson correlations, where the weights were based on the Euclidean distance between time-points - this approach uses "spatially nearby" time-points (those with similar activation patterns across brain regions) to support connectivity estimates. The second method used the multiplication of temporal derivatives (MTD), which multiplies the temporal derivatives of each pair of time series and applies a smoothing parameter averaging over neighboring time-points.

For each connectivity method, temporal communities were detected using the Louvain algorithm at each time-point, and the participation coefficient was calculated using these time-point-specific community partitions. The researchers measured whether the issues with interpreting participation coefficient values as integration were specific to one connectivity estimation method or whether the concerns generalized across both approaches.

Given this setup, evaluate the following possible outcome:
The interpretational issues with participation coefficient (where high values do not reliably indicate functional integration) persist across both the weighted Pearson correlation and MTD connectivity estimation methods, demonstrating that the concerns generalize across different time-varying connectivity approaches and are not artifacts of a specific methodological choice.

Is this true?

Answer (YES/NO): YES